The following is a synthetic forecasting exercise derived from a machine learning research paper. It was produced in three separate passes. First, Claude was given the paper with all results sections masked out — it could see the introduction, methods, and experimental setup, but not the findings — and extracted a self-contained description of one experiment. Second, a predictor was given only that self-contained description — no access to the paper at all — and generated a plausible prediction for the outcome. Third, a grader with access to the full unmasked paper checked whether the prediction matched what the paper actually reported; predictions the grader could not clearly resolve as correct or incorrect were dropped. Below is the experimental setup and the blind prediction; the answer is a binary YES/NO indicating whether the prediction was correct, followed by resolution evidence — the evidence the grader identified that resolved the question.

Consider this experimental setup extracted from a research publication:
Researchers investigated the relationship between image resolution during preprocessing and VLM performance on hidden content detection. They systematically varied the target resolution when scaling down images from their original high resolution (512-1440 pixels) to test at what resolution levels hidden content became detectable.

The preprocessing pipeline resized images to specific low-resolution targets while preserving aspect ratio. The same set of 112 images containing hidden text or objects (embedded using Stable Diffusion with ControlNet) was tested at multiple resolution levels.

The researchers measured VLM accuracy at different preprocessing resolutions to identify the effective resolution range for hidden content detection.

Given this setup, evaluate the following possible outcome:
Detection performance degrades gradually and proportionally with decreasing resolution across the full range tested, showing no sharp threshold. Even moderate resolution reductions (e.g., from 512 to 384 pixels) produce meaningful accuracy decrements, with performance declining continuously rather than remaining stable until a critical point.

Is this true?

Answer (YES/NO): NO